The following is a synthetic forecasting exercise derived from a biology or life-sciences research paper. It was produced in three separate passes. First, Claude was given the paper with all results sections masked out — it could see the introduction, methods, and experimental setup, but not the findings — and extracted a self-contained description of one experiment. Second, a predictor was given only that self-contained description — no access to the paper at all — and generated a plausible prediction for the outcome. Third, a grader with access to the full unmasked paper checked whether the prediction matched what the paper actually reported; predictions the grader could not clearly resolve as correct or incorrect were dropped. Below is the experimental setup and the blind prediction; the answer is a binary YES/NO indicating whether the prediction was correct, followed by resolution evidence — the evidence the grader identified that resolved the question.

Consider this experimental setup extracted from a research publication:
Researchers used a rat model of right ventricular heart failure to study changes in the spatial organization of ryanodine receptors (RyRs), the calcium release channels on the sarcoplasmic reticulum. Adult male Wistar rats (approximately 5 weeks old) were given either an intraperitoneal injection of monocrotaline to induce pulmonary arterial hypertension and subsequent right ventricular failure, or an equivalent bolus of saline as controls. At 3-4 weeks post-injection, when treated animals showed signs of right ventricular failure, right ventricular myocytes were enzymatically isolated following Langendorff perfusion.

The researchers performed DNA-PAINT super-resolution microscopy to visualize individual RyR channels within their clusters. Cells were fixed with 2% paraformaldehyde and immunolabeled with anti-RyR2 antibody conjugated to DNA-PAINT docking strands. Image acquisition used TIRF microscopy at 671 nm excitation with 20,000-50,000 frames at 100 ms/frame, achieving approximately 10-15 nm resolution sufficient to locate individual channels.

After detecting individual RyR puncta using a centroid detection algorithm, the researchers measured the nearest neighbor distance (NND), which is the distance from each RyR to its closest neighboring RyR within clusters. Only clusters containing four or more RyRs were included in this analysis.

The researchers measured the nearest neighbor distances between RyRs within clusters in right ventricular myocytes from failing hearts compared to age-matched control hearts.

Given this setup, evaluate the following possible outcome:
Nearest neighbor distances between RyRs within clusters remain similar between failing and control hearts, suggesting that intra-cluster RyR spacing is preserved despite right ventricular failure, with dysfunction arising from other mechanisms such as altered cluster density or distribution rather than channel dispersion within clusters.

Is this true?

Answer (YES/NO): YES